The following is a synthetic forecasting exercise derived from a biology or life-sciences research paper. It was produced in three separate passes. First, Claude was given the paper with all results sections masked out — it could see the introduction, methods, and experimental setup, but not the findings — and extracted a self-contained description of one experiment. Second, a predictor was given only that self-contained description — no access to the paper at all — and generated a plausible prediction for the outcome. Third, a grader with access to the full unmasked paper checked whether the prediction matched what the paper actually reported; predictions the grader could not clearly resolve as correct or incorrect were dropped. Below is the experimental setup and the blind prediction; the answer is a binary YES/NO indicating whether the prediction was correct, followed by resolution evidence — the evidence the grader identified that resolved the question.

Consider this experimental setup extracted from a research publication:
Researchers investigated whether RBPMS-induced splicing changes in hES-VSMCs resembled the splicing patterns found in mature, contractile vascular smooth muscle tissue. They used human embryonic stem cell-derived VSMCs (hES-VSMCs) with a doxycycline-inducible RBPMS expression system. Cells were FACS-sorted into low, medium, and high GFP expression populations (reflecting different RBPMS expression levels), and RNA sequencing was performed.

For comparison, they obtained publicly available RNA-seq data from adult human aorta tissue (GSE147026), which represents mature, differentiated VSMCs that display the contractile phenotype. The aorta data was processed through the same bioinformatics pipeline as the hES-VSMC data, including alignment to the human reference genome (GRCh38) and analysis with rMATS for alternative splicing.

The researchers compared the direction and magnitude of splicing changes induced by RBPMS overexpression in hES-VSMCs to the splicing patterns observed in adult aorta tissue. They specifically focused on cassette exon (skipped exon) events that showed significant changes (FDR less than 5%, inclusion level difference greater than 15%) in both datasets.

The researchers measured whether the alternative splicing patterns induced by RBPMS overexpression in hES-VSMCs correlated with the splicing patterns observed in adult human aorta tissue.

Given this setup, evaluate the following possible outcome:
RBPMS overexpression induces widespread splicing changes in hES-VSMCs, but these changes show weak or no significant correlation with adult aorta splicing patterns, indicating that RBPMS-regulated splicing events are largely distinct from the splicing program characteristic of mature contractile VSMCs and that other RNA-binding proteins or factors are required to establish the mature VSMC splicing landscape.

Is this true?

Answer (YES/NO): NO